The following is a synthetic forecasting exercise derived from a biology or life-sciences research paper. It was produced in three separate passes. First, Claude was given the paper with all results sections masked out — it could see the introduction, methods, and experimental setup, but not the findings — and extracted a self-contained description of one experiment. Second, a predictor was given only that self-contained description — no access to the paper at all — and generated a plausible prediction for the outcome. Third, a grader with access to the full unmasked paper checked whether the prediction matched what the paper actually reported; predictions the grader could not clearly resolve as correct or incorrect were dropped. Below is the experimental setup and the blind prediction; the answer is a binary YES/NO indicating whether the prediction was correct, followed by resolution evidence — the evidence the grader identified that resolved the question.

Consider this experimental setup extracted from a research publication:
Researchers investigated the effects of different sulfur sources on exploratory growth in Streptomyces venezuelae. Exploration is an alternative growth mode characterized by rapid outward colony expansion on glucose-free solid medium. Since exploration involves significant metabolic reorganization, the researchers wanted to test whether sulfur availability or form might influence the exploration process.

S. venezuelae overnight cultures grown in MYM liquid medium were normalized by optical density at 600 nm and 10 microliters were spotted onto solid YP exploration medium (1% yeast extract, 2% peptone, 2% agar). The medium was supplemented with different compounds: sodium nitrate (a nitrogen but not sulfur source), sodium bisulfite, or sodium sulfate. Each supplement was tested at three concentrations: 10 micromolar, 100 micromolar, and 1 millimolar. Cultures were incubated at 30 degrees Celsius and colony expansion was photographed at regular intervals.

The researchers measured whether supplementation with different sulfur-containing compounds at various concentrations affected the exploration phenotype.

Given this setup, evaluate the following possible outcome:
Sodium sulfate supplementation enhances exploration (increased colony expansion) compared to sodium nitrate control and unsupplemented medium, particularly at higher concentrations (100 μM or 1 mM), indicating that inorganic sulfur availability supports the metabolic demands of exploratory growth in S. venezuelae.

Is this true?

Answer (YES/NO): NO